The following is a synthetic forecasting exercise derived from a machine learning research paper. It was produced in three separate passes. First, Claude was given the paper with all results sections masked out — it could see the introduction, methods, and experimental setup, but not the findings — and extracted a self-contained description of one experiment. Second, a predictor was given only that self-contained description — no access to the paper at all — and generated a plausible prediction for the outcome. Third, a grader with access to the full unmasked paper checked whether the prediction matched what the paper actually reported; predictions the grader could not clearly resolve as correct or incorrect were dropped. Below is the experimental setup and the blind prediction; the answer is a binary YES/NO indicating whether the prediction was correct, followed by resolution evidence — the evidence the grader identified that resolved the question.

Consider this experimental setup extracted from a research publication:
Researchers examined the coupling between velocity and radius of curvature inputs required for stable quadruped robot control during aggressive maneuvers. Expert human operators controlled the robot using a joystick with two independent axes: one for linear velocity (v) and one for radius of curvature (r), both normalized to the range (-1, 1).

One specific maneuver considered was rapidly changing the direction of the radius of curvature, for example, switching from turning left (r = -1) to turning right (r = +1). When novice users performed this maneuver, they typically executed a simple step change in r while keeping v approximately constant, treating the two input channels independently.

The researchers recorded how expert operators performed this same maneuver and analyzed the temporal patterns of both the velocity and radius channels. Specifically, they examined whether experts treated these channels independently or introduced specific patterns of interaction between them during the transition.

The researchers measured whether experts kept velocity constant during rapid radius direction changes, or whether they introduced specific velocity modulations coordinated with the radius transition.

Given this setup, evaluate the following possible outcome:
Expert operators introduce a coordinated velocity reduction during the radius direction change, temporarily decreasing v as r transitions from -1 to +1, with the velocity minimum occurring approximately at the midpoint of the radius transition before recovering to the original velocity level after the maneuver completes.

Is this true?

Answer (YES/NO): YES